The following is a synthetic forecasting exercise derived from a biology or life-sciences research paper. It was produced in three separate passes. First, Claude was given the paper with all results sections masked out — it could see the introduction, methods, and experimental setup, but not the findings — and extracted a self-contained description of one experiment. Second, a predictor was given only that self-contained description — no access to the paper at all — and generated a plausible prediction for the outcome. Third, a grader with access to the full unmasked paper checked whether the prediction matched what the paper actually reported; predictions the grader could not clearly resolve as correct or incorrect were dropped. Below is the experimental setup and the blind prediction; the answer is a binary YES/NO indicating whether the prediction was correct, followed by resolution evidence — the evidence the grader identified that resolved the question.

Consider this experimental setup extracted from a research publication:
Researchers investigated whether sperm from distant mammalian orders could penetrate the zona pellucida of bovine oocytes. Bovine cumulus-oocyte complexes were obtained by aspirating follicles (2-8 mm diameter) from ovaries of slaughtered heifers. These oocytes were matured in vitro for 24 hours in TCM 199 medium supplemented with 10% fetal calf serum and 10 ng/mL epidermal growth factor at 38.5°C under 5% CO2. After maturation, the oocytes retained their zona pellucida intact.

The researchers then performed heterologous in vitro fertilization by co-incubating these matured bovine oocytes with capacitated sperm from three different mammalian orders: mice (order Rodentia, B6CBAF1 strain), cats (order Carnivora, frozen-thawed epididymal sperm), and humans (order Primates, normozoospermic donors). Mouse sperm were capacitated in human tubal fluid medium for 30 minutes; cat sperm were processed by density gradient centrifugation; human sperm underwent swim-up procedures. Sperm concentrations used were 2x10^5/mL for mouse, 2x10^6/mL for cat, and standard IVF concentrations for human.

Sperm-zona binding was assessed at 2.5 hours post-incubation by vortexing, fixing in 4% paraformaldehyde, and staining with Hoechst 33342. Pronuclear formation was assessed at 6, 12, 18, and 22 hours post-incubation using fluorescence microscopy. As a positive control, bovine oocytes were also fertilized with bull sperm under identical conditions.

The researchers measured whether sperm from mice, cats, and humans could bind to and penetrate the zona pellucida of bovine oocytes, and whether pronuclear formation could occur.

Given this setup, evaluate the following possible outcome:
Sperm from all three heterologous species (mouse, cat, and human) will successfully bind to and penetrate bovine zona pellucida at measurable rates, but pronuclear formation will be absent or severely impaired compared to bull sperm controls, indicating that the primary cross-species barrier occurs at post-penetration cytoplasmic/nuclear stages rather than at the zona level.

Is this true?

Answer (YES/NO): NO